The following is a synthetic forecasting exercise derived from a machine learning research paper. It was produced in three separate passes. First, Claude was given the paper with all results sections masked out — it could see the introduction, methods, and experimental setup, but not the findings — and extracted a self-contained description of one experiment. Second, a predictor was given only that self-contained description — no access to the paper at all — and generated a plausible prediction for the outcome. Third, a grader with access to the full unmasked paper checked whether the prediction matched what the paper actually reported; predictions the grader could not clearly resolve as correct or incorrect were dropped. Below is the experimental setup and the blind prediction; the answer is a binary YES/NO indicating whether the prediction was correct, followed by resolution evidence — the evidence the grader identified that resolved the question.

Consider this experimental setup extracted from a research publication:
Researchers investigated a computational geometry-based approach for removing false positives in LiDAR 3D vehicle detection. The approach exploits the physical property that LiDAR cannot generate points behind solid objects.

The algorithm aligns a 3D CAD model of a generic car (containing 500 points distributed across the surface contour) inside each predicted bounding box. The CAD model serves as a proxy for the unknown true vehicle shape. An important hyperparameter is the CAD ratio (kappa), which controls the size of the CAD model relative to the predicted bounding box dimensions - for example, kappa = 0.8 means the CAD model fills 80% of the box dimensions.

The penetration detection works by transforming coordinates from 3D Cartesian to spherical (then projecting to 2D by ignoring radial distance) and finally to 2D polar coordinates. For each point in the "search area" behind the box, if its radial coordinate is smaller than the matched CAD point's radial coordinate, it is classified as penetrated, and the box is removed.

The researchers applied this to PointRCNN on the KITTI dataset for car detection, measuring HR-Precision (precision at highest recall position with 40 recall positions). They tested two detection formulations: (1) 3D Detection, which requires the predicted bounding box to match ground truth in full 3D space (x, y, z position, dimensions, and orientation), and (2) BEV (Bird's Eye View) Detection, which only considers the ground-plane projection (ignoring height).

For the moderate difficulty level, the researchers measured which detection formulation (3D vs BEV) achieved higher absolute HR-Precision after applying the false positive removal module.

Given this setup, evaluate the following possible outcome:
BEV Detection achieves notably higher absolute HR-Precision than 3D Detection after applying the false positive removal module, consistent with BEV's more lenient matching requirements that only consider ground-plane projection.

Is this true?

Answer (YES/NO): YES